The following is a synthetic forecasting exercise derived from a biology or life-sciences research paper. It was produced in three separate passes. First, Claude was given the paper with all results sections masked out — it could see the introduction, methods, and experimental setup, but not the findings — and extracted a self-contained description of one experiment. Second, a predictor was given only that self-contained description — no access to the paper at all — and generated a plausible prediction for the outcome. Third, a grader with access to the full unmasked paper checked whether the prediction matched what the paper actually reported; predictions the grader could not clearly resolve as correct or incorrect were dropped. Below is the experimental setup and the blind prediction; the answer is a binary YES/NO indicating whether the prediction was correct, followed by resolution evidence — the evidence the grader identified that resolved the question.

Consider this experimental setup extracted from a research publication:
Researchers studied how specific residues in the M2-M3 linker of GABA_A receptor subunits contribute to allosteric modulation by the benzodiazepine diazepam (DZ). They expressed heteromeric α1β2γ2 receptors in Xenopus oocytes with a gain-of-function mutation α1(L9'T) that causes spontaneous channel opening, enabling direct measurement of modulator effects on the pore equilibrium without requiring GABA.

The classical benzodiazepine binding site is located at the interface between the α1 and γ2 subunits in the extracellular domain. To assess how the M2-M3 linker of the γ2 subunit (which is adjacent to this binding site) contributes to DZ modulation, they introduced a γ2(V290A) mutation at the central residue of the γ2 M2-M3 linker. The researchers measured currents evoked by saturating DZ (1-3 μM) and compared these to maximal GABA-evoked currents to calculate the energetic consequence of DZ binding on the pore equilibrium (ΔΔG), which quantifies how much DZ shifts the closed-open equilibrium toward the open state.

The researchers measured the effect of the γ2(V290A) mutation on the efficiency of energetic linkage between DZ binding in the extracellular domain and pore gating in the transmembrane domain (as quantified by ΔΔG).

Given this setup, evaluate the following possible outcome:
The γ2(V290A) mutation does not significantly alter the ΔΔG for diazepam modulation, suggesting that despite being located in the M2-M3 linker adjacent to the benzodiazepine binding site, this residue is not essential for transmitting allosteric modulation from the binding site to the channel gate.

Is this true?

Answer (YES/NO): YES